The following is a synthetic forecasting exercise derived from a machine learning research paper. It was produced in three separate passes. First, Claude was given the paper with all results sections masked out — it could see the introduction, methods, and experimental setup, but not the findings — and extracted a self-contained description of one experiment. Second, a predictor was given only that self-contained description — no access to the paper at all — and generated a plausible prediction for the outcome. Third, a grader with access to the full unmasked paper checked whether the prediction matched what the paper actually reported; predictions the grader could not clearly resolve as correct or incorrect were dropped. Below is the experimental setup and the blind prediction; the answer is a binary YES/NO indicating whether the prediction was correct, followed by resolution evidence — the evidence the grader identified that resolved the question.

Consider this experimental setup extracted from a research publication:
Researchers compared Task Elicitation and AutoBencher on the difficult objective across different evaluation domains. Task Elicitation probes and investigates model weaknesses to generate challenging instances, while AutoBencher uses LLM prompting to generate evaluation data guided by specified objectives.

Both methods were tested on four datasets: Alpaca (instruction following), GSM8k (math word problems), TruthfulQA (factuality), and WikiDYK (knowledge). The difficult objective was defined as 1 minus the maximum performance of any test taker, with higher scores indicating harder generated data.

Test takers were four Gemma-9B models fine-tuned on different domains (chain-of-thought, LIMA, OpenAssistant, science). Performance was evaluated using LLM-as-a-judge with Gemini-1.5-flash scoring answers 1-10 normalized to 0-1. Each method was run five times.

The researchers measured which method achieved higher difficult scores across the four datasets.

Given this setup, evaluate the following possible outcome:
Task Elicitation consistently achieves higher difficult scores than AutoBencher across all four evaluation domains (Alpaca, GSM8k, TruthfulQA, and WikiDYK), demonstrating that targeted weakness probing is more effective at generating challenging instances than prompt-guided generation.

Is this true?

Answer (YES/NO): NO